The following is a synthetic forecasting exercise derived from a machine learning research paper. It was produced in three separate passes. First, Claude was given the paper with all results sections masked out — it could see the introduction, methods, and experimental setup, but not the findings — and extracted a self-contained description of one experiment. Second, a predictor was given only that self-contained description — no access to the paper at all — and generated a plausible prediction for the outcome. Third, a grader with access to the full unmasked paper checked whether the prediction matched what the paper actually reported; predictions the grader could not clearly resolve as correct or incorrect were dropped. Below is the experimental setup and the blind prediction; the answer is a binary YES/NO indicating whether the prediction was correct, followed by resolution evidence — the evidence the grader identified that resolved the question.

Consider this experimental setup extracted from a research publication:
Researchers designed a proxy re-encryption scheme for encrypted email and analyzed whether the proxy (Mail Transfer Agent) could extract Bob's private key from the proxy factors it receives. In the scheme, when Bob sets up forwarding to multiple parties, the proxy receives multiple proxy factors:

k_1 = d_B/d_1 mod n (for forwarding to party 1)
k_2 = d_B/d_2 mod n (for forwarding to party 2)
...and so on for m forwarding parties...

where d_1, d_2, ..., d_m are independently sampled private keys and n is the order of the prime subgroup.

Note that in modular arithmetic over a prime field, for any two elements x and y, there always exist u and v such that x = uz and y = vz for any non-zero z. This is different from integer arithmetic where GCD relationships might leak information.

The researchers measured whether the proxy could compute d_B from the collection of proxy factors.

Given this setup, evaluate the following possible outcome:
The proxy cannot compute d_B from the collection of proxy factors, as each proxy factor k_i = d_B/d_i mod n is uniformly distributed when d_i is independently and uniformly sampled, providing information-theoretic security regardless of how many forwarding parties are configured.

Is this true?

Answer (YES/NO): YES